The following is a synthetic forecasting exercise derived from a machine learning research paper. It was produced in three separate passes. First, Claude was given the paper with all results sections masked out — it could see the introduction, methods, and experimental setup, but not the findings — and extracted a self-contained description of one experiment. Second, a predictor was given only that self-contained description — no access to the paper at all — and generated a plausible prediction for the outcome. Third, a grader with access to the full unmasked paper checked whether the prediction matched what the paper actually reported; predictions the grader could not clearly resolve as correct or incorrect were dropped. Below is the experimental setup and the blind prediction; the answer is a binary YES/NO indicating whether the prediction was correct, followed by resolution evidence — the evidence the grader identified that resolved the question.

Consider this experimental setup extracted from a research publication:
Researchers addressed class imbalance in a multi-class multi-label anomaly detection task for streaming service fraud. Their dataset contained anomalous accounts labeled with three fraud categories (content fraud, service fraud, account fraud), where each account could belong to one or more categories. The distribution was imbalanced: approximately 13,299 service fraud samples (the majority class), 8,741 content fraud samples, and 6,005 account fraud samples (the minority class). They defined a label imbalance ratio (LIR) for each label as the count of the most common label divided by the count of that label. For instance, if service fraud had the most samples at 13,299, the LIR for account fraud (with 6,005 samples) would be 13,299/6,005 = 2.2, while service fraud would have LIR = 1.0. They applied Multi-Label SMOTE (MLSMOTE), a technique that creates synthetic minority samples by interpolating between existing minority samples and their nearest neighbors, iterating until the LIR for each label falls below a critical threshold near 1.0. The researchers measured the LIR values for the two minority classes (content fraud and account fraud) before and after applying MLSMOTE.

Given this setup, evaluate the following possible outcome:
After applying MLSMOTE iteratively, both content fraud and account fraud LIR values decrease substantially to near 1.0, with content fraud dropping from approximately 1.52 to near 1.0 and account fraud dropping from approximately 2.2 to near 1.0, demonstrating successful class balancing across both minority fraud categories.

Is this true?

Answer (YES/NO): YES